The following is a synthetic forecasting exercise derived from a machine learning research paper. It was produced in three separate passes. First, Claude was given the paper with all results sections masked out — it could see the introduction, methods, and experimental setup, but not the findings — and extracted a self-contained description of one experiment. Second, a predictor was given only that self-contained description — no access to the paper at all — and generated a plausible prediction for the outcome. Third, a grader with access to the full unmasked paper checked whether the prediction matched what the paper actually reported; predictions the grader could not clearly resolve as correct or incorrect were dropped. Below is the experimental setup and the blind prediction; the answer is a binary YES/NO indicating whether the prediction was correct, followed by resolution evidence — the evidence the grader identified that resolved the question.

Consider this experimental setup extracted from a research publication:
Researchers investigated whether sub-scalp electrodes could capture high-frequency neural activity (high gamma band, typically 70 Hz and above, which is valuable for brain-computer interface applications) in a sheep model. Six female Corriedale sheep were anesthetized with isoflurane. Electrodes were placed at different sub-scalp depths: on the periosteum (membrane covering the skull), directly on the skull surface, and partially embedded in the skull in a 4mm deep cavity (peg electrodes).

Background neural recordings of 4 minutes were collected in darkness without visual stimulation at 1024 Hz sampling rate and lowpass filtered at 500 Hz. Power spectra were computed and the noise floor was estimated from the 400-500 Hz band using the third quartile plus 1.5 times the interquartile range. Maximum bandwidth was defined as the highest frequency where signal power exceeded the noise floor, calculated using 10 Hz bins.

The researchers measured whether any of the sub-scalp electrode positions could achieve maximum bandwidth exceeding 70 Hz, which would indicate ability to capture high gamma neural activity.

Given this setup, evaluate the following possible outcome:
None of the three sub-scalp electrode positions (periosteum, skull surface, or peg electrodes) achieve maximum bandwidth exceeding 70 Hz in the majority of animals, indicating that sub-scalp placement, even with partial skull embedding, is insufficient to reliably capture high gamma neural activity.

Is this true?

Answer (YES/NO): NO